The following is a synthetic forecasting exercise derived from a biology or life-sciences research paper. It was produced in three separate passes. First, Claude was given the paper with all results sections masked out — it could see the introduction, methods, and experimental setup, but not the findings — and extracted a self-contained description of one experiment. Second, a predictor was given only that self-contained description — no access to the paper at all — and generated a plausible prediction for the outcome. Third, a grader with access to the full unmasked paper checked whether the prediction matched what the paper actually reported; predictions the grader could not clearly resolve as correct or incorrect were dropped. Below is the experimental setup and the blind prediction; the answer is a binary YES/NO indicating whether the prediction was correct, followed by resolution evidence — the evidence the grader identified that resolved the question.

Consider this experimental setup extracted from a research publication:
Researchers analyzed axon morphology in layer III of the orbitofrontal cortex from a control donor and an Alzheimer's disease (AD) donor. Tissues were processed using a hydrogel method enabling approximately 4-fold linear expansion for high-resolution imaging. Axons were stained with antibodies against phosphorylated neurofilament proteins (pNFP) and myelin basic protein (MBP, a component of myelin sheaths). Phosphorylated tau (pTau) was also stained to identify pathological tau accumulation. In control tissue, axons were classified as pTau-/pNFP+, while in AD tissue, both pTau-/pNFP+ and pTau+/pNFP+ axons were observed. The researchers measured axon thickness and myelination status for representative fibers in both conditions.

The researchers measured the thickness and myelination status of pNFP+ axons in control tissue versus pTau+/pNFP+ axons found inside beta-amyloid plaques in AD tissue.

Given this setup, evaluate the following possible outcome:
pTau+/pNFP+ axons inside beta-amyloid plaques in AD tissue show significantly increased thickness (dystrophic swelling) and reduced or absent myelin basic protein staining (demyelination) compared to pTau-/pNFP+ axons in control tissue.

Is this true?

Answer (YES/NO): YES